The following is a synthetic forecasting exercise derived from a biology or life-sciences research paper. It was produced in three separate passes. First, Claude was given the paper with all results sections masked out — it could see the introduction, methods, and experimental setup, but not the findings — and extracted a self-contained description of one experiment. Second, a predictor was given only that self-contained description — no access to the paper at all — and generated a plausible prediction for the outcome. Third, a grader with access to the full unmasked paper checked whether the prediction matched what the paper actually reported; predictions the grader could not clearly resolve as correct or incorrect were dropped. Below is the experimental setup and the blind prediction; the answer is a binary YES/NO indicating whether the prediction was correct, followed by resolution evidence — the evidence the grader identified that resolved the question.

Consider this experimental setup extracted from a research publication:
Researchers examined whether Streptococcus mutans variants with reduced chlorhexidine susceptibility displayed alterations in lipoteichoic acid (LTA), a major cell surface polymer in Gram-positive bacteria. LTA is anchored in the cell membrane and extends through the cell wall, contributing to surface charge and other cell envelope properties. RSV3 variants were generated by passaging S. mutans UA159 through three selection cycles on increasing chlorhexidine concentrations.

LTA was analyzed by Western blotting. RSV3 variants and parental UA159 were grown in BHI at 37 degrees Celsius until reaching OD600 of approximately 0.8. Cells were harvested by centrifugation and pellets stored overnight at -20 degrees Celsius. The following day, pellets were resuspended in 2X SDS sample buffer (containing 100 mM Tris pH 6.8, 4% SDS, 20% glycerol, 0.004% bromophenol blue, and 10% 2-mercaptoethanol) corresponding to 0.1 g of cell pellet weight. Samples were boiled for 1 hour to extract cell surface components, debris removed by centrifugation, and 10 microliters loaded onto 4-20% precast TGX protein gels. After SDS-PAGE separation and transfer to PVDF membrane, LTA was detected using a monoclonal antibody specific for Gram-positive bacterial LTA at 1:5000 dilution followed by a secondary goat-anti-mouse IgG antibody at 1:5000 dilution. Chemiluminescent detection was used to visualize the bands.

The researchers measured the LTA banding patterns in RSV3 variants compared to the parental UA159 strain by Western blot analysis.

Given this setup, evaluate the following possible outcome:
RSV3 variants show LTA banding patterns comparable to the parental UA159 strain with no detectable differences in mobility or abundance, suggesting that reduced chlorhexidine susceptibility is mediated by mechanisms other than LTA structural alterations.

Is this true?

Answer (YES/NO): NO